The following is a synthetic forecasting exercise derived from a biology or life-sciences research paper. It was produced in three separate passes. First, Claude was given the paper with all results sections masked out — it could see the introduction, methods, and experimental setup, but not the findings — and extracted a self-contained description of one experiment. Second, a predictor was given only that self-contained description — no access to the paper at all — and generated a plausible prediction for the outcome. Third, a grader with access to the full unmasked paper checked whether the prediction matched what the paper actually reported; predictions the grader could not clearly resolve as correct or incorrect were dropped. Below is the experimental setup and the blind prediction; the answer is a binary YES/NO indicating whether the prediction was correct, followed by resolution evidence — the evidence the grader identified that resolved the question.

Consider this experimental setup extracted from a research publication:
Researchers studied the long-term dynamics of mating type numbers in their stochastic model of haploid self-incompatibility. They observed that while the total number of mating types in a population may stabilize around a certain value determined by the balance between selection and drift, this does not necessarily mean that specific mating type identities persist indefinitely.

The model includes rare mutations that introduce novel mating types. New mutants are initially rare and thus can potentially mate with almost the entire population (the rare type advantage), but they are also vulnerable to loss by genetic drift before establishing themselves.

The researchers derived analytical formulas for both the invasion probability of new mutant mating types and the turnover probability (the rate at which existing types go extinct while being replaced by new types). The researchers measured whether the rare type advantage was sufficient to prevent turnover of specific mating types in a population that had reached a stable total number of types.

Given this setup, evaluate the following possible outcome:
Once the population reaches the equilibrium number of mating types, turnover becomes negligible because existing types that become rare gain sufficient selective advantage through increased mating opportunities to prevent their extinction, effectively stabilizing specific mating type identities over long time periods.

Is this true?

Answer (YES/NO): NO